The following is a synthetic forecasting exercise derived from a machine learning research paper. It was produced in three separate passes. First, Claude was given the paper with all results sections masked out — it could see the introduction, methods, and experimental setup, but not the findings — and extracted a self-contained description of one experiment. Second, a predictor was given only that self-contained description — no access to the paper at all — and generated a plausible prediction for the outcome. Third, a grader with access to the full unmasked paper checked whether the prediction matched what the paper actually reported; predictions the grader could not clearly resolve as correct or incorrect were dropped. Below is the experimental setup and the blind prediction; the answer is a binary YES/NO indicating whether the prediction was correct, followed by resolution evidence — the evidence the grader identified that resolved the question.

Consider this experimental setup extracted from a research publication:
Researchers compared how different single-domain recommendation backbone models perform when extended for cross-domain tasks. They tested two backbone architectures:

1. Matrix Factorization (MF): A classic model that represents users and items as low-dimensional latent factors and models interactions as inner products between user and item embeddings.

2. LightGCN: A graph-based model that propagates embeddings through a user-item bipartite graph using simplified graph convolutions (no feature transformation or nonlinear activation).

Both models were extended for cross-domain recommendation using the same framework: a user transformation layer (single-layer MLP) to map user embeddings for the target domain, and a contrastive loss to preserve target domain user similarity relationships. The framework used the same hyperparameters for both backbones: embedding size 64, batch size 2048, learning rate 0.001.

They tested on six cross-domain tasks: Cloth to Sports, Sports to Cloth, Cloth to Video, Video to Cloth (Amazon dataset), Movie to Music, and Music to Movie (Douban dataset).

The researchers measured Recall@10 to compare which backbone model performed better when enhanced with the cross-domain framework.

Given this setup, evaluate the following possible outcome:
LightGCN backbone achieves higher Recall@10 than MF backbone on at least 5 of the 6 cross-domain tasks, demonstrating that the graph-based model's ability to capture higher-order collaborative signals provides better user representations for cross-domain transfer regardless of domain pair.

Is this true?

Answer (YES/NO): YES